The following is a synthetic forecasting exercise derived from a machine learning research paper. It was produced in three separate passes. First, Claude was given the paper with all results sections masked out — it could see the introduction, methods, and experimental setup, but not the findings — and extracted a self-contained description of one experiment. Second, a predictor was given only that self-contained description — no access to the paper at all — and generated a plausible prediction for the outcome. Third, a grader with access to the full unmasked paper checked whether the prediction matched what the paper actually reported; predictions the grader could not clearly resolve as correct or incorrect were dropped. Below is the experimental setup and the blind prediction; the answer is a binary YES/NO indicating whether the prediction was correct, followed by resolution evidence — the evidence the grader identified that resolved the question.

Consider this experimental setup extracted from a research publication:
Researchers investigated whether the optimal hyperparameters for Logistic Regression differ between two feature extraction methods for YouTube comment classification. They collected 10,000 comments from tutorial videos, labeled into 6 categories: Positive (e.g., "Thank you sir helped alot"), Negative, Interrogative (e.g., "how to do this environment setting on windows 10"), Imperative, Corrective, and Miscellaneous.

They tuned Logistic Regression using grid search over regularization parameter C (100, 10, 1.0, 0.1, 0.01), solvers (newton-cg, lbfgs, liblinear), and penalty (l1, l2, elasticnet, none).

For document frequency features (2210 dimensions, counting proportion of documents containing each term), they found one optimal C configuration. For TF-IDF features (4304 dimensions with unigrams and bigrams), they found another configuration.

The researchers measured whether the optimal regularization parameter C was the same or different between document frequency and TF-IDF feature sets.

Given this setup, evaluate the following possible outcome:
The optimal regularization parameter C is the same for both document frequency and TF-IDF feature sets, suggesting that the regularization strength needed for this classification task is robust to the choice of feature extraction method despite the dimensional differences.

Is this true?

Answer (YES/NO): NO